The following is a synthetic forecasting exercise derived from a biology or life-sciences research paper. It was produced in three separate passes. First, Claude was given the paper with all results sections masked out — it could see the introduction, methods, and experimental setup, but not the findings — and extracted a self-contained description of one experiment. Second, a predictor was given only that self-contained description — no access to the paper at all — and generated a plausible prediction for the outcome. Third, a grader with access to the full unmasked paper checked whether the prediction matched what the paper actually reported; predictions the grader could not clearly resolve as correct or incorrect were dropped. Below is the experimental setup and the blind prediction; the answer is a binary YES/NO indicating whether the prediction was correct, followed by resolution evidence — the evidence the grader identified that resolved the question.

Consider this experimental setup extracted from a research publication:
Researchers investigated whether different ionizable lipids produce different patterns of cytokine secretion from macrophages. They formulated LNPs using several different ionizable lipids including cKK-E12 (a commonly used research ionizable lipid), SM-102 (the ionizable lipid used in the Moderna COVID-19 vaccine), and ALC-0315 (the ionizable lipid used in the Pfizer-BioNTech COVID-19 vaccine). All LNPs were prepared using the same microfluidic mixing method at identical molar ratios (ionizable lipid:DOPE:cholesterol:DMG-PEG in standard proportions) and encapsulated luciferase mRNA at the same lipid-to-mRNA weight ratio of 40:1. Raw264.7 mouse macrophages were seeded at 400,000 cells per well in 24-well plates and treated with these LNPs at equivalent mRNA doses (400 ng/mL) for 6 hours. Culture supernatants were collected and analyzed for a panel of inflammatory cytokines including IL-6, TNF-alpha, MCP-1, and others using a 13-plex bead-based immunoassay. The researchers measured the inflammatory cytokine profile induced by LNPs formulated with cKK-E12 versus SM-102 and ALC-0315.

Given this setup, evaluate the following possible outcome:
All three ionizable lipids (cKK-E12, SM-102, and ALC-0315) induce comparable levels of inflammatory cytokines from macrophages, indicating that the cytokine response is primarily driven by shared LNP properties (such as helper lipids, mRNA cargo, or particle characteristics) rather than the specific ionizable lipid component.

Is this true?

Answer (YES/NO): NO